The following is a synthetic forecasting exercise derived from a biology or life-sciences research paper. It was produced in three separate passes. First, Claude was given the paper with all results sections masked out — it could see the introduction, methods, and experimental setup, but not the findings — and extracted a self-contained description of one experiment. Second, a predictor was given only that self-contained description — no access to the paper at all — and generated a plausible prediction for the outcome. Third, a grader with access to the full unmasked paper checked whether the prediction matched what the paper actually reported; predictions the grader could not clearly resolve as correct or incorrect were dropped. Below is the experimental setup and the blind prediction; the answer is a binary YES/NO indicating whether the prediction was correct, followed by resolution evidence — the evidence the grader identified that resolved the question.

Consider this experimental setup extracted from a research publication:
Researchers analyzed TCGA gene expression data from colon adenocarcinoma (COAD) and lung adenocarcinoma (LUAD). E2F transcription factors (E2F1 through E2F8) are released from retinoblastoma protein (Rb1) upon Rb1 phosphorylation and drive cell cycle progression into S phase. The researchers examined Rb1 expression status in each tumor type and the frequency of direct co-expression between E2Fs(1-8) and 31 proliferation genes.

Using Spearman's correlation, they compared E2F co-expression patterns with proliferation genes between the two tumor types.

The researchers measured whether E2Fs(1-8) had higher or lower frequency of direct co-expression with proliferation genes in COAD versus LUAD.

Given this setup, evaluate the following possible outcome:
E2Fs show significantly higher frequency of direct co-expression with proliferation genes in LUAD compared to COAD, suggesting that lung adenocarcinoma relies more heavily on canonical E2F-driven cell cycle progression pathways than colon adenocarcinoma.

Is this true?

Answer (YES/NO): YES